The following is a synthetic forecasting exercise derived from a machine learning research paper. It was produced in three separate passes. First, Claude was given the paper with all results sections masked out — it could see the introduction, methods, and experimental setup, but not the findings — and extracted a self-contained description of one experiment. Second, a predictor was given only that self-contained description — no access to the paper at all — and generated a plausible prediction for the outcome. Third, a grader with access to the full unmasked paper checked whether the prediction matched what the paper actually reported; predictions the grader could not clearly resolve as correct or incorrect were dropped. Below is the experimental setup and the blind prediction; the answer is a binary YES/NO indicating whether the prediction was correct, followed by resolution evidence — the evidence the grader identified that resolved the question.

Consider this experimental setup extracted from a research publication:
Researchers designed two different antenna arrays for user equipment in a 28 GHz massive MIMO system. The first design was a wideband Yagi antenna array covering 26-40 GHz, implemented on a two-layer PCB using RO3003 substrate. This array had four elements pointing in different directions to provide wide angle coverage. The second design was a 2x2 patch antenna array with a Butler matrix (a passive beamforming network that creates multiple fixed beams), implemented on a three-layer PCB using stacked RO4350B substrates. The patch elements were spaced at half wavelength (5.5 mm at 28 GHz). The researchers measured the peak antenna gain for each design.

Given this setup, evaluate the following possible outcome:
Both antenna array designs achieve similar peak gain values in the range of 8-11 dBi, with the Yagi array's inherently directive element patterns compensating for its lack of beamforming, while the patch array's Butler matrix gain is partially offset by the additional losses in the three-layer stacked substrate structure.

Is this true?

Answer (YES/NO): NO